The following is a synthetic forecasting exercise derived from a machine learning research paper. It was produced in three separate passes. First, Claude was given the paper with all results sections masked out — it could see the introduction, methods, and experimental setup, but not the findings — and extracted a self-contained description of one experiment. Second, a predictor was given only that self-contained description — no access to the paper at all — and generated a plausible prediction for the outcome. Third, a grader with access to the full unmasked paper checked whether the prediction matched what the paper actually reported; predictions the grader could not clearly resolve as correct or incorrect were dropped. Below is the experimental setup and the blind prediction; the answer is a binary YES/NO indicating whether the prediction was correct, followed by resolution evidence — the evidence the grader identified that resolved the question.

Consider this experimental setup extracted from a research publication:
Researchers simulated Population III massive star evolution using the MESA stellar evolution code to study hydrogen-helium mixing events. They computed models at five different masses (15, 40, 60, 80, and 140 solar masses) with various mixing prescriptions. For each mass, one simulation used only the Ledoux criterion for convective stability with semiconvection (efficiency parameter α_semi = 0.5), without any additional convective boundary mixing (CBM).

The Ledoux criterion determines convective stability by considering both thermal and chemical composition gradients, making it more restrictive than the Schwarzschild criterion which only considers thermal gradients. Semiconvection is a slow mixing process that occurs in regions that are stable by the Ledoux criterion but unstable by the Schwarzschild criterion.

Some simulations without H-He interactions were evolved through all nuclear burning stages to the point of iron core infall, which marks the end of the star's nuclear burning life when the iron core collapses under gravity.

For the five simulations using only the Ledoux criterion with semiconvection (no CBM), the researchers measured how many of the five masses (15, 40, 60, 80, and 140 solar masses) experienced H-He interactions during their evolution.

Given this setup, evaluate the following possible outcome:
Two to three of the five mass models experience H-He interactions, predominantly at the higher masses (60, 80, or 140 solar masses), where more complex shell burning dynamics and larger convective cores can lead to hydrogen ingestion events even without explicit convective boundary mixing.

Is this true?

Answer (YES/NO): NO